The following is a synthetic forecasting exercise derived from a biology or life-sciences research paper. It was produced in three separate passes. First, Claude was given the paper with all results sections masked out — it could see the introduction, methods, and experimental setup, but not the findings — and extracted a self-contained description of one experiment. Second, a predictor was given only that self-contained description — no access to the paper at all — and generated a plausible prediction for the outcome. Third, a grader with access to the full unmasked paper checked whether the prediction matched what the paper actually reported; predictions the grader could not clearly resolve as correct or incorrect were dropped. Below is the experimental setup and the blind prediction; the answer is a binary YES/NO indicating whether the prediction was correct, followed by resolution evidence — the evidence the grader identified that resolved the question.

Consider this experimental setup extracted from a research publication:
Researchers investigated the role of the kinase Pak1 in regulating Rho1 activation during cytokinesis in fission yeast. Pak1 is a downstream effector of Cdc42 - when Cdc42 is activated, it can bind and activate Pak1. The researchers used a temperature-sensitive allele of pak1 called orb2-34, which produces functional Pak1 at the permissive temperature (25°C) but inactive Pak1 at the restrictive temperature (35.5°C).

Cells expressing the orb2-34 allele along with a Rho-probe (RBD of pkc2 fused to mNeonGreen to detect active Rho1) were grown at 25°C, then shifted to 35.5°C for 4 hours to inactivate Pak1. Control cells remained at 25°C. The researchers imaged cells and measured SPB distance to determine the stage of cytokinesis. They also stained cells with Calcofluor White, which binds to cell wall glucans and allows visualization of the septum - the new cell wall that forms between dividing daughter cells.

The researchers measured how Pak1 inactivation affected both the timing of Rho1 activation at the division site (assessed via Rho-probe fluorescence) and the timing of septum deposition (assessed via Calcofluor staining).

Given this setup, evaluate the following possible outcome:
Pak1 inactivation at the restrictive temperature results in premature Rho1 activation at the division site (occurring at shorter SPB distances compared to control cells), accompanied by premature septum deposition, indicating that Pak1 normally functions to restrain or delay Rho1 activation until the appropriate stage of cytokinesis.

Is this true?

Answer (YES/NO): YES